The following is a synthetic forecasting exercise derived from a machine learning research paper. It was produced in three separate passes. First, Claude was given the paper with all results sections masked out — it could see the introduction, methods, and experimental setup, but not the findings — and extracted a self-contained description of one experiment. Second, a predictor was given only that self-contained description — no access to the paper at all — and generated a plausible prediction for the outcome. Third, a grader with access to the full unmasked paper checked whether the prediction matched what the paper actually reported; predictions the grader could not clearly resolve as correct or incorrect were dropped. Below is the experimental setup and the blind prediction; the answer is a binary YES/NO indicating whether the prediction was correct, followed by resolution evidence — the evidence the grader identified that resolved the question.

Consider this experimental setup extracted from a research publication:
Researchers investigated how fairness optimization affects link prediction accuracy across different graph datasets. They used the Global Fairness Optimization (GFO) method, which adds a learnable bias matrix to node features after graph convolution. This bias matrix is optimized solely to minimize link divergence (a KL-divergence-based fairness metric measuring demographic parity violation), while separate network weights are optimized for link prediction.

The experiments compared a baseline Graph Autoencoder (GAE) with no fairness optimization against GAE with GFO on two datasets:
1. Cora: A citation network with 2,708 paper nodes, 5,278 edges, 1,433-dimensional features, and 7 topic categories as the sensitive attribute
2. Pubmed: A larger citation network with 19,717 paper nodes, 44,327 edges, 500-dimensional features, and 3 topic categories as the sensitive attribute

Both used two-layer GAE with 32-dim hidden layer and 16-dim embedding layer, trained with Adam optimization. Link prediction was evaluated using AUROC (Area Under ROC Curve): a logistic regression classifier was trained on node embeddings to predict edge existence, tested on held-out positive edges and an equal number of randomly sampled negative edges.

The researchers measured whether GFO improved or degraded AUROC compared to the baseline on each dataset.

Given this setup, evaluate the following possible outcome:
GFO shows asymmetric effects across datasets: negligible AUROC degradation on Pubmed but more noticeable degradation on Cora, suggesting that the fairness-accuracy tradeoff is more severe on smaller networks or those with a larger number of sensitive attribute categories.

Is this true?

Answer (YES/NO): NO